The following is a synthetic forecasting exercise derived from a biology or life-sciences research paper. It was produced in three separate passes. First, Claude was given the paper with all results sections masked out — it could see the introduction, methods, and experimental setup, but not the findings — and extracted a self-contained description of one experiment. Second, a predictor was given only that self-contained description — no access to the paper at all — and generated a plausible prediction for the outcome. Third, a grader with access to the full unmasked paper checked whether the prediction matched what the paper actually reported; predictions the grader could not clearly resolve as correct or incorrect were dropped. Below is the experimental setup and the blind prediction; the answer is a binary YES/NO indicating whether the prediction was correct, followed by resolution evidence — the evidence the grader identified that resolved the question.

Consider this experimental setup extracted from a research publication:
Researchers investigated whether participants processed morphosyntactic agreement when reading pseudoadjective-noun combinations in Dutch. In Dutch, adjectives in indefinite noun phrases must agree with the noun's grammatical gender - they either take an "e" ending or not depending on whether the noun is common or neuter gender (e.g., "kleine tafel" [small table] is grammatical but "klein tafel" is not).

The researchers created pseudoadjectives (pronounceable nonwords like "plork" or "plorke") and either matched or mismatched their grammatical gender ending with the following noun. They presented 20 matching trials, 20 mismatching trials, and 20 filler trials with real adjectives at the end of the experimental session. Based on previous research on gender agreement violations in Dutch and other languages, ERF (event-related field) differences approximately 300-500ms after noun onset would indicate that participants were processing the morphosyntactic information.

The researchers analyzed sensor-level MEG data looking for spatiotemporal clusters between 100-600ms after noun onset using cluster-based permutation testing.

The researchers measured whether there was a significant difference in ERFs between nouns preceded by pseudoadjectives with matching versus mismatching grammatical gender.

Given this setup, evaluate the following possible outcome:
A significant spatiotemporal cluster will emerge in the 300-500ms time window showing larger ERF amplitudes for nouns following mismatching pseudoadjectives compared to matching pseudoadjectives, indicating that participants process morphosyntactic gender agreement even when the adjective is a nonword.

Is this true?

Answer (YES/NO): NO